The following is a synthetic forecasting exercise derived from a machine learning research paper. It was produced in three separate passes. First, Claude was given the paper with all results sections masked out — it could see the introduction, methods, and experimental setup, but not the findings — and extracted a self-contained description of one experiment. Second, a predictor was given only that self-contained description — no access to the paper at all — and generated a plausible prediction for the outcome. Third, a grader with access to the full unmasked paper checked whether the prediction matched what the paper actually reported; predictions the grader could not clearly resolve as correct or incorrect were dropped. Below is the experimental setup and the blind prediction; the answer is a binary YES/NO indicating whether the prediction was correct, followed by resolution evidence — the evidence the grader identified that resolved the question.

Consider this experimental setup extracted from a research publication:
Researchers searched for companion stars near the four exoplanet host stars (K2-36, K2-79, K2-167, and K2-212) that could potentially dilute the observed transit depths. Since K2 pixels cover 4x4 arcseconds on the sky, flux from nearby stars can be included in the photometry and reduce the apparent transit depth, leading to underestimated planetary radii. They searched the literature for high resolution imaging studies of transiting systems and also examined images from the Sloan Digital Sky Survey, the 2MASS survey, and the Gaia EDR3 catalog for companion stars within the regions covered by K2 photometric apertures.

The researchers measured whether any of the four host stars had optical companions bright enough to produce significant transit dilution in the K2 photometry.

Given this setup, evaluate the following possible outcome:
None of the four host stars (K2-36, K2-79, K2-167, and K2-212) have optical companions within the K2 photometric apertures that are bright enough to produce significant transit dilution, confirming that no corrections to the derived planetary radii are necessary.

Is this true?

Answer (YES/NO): YES